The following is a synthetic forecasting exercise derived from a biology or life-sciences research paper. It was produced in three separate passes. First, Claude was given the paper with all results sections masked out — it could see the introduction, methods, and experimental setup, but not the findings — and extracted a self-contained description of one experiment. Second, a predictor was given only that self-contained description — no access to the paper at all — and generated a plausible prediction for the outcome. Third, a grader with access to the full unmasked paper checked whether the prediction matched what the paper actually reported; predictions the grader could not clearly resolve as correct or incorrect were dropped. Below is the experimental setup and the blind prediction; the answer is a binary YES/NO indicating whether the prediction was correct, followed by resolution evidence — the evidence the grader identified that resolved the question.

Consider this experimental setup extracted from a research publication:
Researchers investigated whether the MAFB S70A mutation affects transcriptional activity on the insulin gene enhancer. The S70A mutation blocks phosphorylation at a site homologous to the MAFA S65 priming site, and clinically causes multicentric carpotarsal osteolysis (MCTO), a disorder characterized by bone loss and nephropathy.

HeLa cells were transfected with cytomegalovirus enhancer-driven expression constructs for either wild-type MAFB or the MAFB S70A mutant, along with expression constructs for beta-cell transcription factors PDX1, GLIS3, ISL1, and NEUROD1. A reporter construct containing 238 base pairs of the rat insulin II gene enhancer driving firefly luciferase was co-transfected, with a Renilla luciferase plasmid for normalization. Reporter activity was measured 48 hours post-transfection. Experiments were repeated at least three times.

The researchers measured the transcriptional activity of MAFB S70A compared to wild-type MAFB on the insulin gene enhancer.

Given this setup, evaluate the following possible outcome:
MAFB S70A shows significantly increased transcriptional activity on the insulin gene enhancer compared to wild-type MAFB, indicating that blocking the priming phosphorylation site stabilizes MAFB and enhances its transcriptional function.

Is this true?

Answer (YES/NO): NO